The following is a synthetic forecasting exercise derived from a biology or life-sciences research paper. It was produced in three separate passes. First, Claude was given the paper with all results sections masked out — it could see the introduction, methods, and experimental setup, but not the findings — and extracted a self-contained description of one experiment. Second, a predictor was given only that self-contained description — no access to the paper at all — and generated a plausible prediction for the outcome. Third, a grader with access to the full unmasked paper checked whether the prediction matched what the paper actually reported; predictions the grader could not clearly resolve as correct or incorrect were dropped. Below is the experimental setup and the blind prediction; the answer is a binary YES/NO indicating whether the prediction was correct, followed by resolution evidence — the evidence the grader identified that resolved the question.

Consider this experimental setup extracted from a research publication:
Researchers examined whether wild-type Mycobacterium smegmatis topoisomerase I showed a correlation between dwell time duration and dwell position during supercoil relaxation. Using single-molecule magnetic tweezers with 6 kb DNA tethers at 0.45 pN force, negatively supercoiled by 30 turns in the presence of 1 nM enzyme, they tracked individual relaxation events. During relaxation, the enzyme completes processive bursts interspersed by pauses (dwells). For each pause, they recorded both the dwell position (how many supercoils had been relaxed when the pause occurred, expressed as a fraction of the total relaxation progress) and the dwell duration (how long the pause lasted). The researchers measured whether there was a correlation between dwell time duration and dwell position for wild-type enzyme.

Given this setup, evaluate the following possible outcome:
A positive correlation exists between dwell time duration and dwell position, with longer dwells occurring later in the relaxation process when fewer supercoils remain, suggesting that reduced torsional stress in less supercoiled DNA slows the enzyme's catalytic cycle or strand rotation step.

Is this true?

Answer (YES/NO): NO